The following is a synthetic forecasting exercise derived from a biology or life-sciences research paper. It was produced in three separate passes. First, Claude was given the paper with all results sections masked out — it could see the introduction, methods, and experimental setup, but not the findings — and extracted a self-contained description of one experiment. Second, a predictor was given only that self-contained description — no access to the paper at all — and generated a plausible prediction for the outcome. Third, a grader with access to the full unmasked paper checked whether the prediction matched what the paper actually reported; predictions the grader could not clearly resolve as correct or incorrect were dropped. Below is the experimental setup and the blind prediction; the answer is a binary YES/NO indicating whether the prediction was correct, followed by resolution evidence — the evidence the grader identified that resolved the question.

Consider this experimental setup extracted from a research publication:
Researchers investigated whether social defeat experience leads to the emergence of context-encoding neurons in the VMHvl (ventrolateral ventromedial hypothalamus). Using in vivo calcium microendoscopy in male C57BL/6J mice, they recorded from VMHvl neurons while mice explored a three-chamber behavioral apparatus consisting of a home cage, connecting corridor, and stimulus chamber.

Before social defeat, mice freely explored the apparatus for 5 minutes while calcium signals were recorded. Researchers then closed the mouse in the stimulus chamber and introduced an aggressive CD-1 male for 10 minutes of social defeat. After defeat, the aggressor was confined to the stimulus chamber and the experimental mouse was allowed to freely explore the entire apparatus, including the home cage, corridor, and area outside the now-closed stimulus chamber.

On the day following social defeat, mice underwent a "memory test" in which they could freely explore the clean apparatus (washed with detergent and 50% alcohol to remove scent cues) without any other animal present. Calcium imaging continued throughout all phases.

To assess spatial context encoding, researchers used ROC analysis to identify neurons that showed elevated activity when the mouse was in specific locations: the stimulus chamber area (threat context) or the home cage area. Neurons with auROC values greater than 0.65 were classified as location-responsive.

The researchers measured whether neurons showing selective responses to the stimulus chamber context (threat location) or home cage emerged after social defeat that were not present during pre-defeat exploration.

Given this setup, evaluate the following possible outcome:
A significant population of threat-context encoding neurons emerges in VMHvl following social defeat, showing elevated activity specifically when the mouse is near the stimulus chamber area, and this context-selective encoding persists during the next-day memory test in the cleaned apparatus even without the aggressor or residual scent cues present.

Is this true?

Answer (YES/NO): YES